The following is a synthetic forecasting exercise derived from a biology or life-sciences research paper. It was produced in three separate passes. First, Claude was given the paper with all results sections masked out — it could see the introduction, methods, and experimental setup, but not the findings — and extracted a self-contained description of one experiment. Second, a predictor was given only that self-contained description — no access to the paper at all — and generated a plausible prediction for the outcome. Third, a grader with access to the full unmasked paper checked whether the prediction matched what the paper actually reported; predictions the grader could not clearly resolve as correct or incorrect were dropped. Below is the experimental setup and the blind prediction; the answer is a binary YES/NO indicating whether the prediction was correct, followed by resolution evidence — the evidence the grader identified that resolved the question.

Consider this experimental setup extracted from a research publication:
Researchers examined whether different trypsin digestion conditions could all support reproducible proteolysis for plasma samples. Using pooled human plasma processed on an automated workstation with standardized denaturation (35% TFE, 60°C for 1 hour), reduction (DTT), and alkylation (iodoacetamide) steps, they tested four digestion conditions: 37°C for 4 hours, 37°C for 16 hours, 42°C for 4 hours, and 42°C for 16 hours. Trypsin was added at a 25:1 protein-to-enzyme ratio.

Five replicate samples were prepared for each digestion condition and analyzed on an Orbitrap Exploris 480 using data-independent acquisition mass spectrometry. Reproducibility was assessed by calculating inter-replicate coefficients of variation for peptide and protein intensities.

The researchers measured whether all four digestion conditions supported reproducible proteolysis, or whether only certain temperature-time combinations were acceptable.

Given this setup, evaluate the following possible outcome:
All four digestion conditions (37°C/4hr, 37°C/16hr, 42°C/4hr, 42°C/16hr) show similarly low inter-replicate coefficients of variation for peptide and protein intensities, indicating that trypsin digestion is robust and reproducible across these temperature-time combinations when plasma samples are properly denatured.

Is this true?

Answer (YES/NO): YES